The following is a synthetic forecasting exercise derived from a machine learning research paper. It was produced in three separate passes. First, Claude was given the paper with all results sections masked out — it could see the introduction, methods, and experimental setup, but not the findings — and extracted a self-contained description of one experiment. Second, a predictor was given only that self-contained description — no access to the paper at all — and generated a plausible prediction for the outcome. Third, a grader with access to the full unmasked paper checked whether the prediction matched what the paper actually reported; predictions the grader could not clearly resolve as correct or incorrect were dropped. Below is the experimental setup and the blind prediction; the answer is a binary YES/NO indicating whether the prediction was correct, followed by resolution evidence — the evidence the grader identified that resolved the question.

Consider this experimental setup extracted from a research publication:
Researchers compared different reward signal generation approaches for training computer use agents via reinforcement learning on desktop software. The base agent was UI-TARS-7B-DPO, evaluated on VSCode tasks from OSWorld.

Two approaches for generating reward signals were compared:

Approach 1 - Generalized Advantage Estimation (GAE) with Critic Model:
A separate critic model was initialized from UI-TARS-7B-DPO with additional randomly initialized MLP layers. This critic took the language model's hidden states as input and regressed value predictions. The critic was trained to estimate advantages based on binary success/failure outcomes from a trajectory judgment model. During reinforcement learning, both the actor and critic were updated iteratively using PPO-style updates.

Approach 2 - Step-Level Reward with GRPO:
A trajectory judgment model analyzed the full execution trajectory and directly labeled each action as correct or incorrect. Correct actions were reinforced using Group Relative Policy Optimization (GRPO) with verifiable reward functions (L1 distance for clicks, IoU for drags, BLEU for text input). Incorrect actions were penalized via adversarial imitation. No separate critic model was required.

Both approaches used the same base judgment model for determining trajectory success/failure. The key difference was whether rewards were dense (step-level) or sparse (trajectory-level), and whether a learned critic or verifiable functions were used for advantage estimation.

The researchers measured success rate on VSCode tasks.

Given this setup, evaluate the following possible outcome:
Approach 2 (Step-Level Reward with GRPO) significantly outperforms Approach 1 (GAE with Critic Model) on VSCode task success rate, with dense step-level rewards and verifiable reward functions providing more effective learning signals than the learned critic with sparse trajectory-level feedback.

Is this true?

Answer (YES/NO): YES